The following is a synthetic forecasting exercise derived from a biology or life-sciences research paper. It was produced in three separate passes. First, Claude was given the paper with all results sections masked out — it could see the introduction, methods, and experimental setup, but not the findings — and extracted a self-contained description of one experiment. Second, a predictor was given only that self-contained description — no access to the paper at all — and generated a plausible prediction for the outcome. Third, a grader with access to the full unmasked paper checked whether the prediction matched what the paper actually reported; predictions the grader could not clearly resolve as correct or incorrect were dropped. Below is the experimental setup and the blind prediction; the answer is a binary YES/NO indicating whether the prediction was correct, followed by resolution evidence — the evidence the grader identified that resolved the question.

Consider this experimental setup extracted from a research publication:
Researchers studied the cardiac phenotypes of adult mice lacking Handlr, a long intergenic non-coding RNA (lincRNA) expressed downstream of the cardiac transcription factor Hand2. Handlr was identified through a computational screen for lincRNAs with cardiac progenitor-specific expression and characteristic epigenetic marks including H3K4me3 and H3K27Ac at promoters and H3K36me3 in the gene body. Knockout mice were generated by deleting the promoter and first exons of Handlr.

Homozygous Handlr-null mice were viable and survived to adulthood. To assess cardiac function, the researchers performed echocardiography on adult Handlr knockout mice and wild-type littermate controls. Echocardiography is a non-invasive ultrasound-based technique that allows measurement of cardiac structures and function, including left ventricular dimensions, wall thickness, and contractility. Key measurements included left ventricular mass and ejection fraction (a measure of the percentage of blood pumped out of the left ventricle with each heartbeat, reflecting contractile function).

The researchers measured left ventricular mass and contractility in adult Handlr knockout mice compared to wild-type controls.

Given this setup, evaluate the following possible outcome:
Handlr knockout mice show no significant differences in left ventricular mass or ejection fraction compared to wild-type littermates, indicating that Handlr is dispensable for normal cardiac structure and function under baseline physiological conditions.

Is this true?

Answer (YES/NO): NO